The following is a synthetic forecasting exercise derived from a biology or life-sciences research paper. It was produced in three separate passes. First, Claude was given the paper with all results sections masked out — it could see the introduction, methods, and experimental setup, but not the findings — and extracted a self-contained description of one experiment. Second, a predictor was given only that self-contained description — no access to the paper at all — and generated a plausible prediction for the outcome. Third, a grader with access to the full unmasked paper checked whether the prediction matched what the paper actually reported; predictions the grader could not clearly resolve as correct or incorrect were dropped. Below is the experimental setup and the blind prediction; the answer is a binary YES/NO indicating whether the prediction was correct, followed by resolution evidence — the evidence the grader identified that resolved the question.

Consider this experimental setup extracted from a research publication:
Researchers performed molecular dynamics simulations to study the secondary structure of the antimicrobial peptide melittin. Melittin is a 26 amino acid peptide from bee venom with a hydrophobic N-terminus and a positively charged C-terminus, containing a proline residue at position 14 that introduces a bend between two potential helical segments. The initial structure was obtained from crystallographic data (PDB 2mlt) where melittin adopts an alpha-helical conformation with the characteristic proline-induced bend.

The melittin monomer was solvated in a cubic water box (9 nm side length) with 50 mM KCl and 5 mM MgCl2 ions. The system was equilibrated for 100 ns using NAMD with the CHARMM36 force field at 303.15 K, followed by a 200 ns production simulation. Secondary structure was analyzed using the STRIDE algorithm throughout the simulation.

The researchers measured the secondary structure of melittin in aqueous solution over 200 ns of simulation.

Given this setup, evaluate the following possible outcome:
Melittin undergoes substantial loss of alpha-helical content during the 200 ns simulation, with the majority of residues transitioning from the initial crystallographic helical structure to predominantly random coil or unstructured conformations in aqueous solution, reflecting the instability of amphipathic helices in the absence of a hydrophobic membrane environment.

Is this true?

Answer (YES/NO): NO